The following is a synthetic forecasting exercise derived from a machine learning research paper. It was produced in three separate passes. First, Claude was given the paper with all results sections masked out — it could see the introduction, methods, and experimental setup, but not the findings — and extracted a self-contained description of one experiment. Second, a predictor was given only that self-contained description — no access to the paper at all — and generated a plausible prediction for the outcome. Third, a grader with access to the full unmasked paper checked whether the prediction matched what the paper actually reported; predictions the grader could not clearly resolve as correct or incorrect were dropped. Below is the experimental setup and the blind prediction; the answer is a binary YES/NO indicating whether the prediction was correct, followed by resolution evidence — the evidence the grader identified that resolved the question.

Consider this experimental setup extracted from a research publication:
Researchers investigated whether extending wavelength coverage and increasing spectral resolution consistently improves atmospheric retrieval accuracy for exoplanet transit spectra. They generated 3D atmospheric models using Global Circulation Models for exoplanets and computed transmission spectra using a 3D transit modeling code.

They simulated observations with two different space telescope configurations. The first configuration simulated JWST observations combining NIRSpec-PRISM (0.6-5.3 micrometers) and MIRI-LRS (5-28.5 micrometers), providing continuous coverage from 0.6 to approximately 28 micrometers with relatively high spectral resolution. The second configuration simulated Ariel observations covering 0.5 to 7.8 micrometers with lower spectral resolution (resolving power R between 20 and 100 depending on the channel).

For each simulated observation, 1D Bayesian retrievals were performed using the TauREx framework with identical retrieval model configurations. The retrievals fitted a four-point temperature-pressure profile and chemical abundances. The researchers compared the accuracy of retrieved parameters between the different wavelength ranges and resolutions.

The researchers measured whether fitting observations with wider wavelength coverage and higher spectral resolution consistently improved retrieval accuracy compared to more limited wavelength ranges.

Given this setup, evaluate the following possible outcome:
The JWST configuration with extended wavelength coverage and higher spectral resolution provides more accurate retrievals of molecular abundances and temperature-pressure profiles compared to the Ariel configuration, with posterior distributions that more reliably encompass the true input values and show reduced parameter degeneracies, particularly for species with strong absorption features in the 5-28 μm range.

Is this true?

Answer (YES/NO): NO